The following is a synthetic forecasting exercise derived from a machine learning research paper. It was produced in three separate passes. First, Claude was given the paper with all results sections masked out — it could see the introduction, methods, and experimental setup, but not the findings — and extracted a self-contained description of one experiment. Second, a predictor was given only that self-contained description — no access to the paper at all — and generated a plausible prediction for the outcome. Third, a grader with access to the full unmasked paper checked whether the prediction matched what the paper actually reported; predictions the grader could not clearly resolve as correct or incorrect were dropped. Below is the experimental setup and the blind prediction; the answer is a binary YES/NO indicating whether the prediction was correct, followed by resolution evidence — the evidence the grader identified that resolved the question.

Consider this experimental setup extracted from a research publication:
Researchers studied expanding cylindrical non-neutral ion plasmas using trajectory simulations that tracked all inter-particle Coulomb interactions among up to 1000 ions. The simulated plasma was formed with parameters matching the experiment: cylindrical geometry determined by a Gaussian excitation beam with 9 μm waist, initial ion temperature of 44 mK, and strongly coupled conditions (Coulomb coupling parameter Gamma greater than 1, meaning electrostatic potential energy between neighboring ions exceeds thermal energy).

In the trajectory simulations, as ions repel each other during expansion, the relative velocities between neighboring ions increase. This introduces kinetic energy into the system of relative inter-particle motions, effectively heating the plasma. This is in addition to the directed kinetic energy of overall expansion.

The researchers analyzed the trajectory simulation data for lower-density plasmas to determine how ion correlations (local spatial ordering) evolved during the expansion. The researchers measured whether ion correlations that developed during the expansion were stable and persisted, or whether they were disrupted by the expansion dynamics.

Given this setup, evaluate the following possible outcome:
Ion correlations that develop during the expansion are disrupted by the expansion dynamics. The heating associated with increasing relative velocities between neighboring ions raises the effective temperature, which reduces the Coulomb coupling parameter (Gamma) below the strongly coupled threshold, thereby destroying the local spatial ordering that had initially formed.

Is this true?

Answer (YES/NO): NO